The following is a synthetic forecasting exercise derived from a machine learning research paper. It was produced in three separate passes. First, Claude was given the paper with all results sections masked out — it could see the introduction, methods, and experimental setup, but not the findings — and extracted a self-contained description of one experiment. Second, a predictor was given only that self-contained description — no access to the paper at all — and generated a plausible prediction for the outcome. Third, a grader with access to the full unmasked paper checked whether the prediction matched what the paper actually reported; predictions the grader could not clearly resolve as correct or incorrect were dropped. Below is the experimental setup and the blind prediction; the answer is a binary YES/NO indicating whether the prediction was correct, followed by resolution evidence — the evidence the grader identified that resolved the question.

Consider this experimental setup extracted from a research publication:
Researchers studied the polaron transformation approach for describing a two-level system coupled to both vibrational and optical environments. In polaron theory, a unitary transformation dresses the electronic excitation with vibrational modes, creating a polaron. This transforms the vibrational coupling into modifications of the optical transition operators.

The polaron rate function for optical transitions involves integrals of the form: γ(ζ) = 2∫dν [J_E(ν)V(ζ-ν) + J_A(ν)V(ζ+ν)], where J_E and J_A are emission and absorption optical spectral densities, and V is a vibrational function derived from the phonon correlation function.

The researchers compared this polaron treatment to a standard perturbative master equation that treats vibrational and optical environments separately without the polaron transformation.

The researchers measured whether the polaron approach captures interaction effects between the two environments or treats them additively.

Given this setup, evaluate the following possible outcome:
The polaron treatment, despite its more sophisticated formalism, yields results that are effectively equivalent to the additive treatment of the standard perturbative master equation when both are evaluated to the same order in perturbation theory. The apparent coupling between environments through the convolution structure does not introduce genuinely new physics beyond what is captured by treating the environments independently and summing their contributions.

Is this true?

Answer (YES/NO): NO